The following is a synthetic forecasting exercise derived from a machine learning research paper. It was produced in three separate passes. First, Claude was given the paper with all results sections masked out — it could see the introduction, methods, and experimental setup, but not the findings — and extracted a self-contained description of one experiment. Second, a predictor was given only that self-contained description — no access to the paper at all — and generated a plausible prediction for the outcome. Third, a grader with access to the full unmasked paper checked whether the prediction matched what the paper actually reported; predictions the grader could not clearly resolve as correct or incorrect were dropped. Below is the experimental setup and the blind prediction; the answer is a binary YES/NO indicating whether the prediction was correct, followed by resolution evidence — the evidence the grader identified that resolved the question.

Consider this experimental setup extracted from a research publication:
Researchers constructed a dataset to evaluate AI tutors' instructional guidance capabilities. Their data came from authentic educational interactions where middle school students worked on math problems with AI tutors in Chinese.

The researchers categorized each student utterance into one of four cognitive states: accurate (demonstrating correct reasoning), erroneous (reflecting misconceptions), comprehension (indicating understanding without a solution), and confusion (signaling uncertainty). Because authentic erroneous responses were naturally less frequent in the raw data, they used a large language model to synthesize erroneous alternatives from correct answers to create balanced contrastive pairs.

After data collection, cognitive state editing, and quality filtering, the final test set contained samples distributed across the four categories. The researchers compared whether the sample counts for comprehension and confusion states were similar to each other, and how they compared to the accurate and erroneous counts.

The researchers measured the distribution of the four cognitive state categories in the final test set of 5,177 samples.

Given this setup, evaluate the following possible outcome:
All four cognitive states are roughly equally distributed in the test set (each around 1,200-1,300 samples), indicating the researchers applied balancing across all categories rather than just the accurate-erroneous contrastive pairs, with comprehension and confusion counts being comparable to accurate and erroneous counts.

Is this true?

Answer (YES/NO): NO